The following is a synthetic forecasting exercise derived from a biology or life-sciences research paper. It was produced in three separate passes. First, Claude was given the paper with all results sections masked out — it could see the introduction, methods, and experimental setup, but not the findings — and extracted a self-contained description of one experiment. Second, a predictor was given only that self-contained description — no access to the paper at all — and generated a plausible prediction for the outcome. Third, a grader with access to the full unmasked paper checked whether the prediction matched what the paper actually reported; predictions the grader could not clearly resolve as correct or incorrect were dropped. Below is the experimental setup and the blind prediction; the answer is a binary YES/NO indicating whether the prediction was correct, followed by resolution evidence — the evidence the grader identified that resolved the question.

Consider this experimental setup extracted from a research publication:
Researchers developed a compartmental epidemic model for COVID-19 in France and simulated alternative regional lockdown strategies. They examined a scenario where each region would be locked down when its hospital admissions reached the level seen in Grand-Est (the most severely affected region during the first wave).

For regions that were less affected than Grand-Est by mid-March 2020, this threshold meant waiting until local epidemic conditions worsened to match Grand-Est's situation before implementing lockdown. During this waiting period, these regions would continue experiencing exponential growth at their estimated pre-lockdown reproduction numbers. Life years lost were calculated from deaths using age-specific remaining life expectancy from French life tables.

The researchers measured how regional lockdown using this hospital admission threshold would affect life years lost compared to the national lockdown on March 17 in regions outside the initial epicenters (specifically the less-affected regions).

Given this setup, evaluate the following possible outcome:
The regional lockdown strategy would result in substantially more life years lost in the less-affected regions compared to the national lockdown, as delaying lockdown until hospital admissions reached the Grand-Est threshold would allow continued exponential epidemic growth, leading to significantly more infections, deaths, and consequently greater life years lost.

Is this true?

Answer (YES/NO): YES